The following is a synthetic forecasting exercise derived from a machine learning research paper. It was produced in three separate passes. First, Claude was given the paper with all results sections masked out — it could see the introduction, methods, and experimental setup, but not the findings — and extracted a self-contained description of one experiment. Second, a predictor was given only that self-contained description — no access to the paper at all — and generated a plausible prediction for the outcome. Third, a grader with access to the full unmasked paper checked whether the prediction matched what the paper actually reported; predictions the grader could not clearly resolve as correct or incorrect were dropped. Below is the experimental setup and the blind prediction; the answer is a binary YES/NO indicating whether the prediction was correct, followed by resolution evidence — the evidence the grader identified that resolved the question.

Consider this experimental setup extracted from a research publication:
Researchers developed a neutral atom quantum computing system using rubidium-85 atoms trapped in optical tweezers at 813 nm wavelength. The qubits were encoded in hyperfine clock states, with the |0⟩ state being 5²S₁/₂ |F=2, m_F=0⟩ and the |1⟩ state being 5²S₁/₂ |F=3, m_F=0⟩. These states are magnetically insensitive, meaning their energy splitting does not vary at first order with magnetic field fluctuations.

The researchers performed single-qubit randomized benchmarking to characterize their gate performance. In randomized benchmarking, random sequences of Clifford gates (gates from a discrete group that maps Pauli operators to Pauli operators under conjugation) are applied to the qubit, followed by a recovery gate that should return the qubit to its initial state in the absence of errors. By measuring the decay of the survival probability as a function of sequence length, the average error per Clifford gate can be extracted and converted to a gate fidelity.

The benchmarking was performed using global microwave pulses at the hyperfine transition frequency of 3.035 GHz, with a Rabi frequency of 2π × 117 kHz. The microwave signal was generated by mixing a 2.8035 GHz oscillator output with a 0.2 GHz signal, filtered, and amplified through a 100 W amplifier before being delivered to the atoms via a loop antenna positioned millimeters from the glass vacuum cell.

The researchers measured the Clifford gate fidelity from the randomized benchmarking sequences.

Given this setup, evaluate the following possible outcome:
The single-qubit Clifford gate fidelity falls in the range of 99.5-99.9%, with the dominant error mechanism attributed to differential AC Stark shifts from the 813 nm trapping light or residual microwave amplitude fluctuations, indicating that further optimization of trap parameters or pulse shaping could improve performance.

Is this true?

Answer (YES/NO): NO